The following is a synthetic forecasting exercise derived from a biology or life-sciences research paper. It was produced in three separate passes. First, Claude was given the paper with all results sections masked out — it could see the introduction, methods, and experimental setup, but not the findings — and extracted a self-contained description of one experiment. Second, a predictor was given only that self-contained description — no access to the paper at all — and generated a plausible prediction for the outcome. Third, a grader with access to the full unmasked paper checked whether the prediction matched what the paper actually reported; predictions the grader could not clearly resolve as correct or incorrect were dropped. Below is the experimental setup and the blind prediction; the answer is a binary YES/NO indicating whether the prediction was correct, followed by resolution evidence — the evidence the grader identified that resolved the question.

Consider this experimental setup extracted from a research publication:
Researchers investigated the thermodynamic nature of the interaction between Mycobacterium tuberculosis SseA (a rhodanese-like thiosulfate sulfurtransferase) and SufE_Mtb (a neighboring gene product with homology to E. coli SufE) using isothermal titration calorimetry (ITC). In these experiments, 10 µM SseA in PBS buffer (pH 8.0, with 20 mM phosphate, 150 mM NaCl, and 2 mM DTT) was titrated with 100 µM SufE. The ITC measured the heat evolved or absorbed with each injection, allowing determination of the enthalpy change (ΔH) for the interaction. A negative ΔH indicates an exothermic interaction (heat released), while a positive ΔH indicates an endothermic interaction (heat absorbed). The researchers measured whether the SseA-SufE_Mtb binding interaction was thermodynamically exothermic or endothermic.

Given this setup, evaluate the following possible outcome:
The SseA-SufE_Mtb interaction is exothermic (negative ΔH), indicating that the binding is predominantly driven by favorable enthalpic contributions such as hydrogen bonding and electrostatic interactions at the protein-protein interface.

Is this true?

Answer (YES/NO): YES